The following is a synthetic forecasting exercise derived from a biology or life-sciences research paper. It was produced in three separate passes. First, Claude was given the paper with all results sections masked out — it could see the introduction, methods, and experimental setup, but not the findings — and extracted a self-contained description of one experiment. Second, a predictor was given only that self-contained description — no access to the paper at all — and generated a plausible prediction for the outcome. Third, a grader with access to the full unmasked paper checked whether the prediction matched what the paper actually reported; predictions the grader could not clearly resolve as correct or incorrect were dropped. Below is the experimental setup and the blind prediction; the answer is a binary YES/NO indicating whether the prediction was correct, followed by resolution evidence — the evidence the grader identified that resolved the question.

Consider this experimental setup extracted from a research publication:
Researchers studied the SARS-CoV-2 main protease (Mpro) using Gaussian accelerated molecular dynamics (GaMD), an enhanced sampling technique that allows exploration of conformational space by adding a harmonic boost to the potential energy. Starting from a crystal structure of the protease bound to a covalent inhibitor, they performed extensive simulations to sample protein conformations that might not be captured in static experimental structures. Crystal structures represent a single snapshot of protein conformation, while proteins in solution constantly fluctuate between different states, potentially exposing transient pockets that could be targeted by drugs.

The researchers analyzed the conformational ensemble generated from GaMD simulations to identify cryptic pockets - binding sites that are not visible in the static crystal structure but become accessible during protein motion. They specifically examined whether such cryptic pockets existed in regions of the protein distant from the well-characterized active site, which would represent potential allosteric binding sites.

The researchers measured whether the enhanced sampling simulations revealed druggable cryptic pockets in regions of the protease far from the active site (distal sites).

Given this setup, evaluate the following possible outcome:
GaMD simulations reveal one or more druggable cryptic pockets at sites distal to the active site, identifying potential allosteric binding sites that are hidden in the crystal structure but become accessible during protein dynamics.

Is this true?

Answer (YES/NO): YES